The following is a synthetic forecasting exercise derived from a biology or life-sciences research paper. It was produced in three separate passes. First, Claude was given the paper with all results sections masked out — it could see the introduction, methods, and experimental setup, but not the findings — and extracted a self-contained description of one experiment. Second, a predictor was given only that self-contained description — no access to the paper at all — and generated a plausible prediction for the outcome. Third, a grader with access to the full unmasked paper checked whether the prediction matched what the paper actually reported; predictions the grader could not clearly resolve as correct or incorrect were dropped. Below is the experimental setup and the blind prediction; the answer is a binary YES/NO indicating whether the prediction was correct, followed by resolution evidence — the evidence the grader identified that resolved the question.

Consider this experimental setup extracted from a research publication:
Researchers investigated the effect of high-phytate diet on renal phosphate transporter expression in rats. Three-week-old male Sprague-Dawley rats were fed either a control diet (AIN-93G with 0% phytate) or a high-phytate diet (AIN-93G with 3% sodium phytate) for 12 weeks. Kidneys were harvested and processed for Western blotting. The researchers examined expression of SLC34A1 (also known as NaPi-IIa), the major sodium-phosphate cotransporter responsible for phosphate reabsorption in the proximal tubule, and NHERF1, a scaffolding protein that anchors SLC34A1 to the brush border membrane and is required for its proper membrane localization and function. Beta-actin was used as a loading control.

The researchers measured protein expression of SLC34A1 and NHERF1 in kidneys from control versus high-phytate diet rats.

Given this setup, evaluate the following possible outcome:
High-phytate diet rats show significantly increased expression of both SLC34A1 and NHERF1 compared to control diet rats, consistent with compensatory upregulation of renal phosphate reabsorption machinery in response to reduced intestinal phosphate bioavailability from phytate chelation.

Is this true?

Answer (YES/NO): NO